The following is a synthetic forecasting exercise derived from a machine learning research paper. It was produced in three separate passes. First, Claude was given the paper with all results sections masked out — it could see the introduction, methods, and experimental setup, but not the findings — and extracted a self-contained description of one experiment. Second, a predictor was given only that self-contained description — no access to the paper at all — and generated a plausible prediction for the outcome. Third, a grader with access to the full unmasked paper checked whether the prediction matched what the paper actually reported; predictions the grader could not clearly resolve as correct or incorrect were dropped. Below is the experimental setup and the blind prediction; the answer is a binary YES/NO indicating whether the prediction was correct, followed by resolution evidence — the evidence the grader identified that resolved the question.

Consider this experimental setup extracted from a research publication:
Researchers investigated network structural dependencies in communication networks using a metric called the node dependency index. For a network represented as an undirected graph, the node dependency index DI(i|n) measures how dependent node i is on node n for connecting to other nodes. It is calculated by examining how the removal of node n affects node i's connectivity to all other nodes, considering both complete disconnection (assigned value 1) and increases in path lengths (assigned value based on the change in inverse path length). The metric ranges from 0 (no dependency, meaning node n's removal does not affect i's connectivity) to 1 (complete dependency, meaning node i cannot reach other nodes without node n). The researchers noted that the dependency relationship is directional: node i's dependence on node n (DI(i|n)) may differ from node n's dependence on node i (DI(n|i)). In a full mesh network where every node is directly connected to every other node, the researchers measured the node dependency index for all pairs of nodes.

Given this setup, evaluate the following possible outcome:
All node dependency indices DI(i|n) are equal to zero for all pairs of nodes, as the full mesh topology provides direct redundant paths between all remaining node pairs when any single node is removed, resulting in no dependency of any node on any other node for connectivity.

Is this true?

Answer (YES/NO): YES